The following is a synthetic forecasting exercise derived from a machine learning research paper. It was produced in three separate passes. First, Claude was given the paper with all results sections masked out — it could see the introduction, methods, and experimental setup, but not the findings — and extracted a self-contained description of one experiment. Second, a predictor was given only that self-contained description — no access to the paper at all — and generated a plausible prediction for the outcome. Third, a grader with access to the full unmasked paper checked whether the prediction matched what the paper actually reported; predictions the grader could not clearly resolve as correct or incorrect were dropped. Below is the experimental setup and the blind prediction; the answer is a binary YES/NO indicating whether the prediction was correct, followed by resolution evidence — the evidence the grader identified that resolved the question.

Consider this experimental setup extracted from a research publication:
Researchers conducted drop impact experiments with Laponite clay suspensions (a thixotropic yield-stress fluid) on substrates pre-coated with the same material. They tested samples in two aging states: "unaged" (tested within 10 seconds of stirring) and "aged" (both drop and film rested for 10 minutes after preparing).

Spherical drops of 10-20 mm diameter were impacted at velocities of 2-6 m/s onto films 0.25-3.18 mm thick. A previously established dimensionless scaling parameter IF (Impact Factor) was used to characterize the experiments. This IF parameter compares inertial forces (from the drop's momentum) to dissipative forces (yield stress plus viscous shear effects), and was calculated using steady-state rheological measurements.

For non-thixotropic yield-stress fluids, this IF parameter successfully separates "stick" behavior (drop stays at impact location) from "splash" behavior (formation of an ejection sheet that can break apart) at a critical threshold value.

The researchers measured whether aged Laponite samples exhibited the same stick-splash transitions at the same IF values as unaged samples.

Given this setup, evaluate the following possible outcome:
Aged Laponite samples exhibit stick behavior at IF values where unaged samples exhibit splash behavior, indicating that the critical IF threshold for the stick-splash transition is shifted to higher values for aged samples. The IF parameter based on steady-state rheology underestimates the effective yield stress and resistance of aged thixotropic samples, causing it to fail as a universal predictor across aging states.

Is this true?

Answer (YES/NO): YES